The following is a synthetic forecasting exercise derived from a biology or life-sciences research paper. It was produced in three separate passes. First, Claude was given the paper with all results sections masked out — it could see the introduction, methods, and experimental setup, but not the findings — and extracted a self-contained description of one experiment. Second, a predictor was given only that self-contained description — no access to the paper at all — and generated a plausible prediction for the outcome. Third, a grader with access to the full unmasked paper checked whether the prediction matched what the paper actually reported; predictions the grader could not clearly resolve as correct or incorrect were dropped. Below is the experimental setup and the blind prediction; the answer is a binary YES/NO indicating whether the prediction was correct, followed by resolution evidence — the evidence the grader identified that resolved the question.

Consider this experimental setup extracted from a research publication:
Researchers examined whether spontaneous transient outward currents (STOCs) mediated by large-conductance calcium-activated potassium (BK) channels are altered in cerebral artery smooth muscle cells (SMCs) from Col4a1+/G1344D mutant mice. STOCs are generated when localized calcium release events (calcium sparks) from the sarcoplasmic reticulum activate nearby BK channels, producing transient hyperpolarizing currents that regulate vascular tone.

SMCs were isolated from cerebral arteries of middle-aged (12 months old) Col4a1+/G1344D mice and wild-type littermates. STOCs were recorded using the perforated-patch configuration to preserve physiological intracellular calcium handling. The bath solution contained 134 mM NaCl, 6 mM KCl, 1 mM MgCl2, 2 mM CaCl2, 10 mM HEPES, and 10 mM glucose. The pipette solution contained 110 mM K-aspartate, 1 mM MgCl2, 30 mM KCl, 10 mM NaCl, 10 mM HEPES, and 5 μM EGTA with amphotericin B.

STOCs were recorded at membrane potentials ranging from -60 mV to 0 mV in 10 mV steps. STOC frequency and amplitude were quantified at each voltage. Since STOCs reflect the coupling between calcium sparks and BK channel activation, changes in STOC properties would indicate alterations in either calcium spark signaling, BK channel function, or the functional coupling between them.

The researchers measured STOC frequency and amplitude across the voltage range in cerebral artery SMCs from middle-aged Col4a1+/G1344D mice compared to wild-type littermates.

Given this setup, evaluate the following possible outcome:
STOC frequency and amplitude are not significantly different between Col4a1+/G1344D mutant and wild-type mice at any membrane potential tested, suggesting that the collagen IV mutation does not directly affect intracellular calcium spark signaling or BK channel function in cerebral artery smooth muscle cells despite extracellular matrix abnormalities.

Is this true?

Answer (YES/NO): NO